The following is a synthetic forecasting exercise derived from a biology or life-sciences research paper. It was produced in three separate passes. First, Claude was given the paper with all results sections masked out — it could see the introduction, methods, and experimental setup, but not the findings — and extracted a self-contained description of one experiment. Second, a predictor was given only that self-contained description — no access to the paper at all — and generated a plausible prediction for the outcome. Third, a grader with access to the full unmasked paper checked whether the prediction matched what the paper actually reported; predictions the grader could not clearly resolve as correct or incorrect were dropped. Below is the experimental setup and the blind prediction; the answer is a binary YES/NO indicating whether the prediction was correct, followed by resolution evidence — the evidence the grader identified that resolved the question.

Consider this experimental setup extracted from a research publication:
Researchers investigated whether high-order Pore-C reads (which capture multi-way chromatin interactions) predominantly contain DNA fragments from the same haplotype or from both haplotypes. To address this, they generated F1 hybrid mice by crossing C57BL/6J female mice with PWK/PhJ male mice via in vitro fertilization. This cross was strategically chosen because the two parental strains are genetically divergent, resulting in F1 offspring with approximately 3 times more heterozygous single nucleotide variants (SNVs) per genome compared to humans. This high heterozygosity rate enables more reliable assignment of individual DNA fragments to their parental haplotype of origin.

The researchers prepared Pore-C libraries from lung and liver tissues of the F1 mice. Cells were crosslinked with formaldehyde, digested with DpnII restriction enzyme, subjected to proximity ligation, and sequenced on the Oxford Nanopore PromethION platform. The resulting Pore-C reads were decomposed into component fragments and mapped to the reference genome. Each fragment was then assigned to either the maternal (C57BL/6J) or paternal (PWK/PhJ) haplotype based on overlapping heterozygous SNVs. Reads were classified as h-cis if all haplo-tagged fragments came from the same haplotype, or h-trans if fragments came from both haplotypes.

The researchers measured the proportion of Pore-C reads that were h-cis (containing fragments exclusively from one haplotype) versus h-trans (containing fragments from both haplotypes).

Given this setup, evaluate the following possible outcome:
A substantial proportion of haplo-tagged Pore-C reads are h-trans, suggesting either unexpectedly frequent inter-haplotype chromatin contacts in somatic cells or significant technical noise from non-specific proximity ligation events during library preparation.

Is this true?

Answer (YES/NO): NO